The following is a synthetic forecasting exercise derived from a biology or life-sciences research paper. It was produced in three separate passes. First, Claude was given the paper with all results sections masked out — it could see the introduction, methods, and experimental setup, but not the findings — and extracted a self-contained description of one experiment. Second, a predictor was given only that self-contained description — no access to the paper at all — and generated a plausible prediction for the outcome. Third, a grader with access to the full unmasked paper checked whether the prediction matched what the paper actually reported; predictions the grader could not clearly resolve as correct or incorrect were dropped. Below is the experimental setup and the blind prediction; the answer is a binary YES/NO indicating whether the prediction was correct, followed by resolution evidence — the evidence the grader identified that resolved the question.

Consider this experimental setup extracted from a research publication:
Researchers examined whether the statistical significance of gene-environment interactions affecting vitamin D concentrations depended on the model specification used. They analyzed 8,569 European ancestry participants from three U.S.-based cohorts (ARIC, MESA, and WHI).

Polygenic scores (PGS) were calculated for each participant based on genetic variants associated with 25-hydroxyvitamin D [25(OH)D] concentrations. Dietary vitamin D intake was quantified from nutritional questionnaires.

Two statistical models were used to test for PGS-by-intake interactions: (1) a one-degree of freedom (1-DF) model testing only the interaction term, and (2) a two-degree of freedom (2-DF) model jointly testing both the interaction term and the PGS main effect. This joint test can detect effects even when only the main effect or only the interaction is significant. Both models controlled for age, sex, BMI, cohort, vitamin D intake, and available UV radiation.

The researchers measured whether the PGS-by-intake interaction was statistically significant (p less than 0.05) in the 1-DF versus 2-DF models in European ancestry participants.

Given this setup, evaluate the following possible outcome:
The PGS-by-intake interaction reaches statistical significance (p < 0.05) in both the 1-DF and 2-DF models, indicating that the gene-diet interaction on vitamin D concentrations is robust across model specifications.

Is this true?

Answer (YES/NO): NO